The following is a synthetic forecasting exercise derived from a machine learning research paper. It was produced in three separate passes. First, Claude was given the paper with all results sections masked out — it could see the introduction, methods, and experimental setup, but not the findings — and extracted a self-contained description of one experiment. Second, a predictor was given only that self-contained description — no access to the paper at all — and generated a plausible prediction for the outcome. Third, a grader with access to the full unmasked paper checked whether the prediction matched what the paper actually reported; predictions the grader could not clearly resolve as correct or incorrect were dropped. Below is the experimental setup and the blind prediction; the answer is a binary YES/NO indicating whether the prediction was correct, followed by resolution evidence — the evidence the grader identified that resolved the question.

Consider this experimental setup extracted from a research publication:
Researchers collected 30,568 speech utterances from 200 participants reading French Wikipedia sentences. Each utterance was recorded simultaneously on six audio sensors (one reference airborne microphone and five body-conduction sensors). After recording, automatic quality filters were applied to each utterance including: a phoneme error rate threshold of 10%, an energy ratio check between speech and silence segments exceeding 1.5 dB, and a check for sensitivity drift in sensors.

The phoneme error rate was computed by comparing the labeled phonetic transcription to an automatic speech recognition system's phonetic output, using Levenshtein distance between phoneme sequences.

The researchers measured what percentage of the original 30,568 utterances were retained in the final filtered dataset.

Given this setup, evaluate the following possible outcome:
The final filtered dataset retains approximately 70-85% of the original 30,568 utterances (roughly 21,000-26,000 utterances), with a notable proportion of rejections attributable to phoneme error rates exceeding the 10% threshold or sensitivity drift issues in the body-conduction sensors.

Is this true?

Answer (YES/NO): NO